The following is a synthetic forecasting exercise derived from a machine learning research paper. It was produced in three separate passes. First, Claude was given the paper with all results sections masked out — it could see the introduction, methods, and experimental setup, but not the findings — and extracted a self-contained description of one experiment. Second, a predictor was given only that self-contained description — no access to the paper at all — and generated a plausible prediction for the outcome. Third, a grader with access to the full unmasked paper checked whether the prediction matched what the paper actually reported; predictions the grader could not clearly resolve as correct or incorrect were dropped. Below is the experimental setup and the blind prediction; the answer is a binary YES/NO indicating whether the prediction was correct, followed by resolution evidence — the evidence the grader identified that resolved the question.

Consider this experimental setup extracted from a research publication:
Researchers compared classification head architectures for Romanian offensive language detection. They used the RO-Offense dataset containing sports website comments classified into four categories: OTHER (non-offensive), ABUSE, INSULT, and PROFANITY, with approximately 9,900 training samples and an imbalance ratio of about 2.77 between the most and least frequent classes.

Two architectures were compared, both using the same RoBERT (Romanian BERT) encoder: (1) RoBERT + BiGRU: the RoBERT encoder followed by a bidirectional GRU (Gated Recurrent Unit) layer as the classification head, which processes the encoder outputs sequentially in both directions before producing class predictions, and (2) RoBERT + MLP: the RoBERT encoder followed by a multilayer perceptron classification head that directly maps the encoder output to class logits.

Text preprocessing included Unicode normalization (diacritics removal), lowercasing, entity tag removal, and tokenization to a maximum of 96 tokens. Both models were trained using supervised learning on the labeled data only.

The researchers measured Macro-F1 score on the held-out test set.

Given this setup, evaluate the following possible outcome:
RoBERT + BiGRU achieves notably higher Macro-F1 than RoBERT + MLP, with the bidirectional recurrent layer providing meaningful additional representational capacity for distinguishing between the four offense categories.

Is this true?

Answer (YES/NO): NO